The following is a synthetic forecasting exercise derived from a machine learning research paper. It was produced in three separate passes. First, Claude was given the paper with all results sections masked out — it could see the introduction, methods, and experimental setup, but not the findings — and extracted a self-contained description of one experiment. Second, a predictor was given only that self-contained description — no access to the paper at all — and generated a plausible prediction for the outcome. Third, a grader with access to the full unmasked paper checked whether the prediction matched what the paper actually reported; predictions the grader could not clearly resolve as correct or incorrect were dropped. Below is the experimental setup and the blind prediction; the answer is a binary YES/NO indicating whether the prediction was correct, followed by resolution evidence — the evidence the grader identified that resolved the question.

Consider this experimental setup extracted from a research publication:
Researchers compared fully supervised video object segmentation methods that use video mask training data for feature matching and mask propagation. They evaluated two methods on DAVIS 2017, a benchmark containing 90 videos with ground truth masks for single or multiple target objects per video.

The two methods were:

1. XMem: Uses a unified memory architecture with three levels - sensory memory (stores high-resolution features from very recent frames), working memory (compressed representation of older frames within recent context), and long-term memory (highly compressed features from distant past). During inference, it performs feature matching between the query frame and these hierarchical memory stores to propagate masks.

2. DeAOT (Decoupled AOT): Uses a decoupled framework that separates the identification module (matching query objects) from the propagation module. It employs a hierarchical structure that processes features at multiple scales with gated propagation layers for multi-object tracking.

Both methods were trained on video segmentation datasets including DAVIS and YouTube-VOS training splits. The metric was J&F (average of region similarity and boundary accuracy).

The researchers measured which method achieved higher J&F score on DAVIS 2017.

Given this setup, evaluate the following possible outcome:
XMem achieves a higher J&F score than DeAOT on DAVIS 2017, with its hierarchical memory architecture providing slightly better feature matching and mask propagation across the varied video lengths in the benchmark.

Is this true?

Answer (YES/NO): YES